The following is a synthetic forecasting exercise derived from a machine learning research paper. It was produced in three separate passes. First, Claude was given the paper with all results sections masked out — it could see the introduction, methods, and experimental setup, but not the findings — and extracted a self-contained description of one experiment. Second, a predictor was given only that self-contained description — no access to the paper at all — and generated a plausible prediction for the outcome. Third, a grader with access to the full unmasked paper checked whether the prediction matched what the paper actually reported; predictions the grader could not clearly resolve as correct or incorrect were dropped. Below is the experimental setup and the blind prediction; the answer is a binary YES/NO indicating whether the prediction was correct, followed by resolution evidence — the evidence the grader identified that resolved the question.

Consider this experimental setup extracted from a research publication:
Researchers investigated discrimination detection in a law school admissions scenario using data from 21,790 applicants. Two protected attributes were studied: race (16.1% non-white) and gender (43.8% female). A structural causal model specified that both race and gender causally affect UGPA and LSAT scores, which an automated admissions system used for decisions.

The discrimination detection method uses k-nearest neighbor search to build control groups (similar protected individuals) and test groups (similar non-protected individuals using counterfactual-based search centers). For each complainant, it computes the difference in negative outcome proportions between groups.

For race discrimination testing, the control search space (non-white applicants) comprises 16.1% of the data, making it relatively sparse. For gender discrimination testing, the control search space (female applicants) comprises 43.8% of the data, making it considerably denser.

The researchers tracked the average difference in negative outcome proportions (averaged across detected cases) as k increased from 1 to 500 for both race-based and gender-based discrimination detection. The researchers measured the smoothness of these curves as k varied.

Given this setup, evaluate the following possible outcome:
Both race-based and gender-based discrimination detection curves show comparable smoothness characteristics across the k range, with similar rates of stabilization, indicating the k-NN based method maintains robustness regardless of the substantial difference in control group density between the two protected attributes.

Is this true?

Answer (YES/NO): NO